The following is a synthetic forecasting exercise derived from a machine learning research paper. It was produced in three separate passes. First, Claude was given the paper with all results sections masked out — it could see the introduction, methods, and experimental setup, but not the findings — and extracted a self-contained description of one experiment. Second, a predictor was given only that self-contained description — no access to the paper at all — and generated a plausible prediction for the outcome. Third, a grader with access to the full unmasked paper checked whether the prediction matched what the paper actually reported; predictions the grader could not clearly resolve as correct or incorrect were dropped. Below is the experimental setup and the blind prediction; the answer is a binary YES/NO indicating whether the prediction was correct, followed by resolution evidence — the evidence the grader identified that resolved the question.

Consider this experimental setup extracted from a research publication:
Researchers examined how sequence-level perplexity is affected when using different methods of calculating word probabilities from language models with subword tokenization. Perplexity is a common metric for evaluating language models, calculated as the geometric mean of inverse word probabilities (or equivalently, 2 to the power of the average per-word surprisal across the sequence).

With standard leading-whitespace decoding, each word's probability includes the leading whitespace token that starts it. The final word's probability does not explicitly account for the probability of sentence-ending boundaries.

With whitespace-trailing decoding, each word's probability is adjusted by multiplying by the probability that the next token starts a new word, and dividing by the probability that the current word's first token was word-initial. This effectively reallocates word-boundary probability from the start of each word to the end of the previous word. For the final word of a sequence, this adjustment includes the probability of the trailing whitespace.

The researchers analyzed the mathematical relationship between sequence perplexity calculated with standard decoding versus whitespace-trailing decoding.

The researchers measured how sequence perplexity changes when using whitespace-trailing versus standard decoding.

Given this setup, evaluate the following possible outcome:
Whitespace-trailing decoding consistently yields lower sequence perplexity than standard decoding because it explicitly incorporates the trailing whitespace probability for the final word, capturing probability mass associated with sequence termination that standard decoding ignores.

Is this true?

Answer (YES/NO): NO